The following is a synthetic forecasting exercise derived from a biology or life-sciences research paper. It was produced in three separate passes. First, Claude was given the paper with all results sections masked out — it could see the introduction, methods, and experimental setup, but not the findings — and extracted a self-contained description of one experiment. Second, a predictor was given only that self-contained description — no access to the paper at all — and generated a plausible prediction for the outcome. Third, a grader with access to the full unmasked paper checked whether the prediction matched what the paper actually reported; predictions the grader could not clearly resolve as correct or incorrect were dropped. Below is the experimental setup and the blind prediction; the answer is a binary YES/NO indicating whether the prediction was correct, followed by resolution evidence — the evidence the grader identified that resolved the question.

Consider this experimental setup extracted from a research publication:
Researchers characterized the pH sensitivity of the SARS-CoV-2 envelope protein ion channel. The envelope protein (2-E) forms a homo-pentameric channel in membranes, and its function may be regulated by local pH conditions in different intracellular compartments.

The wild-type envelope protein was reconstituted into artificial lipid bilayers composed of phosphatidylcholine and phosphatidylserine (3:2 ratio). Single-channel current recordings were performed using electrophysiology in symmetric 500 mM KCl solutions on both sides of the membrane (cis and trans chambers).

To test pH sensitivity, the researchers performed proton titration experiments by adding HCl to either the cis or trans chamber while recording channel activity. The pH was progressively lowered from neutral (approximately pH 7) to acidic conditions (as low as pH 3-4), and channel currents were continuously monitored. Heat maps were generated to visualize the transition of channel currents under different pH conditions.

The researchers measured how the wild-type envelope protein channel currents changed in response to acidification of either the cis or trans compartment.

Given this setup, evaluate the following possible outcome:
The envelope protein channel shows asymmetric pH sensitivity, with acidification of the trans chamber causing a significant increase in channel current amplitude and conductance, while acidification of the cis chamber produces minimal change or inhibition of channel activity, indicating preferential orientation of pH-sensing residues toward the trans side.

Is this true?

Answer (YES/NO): NO